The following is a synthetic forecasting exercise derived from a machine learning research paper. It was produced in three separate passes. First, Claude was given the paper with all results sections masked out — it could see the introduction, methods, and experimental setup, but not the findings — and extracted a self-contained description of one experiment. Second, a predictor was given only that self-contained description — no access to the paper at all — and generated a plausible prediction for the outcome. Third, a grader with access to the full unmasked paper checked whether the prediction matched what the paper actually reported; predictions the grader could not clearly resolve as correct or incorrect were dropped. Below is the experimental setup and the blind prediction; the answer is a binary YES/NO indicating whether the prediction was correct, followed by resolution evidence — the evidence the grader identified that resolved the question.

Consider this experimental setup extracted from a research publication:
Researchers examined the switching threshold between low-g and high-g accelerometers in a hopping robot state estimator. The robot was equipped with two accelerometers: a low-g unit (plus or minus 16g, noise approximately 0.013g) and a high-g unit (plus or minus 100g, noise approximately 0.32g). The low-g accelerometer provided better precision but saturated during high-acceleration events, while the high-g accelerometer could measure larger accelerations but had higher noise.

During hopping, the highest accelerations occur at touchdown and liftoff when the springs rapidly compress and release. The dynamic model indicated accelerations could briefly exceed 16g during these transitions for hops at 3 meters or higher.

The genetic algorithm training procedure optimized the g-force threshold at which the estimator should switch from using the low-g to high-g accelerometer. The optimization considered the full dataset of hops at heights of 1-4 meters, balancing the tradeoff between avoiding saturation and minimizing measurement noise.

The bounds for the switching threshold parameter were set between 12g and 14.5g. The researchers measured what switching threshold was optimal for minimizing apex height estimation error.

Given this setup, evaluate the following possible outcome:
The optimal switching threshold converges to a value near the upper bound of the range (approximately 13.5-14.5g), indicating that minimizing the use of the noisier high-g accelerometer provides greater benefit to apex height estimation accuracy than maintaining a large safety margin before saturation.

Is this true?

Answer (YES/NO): YES